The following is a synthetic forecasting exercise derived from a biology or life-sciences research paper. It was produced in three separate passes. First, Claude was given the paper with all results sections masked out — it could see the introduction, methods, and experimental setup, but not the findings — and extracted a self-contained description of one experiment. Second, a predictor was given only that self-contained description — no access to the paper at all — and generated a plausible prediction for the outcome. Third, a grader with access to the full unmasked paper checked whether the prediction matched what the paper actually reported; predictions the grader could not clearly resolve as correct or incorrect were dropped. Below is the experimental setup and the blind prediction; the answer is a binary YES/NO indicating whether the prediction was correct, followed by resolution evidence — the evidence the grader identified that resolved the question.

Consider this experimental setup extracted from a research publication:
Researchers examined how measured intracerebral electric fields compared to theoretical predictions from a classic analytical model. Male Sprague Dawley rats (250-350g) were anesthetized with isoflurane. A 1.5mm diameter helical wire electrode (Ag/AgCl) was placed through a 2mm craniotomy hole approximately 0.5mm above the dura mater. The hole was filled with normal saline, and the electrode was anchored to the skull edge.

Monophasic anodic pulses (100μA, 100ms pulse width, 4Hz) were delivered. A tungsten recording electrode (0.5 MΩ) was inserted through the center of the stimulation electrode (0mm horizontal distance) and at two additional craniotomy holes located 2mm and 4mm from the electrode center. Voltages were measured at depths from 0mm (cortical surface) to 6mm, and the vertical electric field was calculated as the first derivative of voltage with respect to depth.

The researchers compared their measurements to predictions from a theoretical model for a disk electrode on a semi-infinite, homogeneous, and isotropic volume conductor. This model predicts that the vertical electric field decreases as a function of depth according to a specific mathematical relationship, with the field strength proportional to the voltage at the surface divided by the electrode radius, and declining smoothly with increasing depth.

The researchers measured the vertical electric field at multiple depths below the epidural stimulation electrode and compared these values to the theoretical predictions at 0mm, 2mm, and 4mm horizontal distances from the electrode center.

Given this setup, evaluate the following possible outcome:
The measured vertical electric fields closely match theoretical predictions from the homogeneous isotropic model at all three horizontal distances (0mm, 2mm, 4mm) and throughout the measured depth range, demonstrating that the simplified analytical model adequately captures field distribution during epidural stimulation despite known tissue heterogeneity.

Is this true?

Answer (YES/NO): NO